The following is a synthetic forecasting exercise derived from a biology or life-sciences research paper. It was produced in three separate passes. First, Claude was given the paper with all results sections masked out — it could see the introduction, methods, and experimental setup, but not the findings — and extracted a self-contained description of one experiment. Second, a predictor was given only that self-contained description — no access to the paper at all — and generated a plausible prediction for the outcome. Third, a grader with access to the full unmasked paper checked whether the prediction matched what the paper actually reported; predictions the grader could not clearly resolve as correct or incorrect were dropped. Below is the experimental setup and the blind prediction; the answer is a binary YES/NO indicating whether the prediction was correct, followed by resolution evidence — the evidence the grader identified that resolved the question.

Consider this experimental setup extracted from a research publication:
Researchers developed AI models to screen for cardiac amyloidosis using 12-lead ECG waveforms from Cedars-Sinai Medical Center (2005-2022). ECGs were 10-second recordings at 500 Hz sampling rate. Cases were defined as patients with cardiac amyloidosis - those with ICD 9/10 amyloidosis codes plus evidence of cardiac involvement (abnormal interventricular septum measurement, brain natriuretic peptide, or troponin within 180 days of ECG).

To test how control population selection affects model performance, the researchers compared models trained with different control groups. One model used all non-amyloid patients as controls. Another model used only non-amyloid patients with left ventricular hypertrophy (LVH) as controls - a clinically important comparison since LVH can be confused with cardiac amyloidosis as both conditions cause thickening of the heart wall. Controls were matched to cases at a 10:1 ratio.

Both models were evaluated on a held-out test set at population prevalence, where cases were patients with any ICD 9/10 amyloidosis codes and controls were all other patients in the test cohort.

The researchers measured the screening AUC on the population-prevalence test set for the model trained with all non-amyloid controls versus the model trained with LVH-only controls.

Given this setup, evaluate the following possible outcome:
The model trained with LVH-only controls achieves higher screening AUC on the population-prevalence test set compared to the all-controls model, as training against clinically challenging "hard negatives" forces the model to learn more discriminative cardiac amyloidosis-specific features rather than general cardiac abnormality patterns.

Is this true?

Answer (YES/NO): NO